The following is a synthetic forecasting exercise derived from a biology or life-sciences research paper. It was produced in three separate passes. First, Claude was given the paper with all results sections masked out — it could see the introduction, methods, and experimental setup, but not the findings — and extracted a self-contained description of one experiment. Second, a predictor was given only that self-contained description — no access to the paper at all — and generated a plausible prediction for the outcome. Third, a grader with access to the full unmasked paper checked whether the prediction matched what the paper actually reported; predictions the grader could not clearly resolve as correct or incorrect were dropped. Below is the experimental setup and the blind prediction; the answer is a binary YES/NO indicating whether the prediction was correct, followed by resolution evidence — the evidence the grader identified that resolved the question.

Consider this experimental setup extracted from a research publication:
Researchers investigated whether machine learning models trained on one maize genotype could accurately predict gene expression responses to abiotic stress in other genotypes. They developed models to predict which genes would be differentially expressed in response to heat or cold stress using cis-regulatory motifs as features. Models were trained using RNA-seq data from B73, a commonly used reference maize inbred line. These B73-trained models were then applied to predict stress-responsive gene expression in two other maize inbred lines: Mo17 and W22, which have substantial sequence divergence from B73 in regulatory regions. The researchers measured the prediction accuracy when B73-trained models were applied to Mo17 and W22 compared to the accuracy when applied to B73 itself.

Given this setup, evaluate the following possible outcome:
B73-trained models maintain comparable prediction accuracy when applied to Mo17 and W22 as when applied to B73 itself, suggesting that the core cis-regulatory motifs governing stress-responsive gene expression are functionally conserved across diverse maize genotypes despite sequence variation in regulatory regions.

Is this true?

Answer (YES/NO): NO